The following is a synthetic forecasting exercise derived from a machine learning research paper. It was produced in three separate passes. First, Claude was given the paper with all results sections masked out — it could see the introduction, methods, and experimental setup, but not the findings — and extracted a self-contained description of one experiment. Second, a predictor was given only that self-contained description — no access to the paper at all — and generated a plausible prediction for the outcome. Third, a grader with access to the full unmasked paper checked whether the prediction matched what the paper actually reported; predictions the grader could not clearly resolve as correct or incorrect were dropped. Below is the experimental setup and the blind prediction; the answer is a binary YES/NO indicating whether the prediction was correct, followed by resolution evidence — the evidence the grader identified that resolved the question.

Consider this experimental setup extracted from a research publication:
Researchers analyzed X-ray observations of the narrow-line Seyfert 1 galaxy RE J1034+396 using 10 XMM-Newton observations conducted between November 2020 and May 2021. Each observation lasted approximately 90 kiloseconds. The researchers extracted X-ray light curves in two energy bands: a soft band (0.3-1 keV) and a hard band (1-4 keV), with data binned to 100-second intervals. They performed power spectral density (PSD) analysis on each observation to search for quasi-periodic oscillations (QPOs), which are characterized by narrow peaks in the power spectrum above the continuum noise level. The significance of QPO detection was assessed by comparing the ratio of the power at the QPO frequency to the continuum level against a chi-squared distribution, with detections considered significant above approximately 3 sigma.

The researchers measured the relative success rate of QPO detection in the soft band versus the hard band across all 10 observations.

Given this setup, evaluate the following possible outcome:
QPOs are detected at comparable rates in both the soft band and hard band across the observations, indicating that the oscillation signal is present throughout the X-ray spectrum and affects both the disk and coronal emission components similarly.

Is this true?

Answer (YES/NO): NO